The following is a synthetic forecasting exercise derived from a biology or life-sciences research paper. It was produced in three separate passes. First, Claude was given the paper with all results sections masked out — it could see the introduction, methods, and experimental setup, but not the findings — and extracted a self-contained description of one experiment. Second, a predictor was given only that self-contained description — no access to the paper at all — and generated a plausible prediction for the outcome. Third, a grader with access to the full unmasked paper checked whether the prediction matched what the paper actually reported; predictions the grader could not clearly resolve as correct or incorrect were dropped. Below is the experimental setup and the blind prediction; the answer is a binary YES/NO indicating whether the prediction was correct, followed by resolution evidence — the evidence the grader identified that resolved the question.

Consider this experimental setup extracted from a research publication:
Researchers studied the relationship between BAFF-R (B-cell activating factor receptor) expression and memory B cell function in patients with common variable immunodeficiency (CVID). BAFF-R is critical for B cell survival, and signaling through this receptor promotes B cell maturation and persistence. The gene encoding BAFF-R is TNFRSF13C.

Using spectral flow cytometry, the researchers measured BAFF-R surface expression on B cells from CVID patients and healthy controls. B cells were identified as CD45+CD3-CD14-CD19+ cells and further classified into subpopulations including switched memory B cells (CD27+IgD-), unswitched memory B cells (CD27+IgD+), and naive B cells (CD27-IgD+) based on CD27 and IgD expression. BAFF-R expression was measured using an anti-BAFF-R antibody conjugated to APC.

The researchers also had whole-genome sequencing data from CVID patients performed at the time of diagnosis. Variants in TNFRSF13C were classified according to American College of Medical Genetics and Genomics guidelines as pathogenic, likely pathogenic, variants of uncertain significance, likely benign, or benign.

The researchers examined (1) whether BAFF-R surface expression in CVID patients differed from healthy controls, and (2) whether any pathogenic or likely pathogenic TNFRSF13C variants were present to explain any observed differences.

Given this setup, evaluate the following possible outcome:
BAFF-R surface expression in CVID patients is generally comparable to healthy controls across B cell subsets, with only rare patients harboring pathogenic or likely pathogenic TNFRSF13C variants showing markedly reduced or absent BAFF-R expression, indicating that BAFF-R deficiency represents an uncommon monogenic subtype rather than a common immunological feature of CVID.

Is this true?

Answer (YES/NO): NO